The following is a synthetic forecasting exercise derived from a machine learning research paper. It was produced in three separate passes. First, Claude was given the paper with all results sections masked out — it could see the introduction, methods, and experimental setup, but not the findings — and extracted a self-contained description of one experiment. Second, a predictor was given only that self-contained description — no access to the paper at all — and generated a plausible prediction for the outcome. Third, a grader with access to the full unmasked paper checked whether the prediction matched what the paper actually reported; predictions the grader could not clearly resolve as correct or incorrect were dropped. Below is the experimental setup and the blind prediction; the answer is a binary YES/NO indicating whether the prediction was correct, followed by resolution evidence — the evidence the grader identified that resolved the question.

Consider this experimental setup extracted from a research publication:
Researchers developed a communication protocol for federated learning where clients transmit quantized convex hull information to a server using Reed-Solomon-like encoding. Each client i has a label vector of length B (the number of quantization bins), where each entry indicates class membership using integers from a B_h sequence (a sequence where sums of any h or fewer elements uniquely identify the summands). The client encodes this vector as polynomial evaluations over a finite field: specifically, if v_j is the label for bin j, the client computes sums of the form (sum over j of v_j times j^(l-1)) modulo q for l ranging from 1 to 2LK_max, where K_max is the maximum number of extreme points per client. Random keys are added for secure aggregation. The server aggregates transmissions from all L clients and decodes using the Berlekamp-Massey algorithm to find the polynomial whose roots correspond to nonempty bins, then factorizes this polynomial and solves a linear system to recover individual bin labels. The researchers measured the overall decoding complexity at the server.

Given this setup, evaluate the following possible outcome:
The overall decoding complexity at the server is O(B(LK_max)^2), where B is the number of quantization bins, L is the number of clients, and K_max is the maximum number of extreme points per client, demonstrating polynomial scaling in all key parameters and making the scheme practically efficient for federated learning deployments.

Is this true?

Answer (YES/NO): NO